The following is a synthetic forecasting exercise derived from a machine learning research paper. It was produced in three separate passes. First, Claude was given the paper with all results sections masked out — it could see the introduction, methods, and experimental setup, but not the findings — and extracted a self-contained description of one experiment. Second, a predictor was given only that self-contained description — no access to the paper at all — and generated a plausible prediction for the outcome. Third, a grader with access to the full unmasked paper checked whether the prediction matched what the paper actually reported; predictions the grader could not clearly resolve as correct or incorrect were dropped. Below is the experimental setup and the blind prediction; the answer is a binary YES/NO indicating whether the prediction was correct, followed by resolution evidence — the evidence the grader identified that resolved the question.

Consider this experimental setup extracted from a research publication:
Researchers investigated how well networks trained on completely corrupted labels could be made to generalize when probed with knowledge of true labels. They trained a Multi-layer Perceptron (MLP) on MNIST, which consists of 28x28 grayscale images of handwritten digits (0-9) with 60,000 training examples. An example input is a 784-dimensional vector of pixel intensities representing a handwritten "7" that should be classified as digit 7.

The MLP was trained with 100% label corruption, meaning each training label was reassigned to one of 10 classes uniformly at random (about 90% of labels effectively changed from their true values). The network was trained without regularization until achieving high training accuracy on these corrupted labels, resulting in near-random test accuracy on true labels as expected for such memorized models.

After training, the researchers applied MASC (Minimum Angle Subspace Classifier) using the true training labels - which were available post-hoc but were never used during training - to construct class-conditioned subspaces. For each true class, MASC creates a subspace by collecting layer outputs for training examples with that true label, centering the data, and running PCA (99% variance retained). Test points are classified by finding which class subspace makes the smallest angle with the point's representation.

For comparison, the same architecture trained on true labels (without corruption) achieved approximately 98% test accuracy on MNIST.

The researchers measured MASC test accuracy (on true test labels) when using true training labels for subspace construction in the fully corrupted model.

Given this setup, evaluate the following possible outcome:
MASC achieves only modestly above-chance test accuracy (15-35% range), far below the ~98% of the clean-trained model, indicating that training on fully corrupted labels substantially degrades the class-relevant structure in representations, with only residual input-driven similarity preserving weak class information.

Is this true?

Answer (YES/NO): NO